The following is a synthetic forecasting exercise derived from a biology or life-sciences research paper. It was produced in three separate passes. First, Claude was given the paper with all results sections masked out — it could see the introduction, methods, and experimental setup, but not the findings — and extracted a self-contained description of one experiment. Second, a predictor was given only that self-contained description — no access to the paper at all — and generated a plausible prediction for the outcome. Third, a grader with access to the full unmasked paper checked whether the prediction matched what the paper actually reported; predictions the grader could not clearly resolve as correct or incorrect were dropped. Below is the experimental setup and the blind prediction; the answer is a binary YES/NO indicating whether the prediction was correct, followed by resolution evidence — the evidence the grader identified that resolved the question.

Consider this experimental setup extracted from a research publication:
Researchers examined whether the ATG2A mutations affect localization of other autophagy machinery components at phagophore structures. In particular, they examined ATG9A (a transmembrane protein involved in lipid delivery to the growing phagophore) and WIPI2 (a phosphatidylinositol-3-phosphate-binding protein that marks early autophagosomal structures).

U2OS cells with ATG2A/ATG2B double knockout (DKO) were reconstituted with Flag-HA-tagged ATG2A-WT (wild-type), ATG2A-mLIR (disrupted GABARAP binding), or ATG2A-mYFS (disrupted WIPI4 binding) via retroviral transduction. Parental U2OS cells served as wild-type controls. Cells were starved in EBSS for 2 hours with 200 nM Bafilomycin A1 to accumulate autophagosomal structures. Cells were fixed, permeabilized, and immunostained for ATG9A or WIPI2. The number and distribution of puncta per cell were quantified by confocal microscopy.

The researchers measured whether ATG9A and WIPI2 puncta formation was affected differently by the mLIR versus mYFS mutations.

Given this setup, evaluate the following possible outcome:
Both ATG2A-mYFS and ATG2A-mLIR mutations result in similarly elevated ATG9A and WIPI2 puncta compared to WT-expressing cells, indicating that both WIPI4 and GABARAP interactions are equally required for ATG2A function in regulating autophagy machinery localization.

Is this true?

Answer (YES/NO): NO